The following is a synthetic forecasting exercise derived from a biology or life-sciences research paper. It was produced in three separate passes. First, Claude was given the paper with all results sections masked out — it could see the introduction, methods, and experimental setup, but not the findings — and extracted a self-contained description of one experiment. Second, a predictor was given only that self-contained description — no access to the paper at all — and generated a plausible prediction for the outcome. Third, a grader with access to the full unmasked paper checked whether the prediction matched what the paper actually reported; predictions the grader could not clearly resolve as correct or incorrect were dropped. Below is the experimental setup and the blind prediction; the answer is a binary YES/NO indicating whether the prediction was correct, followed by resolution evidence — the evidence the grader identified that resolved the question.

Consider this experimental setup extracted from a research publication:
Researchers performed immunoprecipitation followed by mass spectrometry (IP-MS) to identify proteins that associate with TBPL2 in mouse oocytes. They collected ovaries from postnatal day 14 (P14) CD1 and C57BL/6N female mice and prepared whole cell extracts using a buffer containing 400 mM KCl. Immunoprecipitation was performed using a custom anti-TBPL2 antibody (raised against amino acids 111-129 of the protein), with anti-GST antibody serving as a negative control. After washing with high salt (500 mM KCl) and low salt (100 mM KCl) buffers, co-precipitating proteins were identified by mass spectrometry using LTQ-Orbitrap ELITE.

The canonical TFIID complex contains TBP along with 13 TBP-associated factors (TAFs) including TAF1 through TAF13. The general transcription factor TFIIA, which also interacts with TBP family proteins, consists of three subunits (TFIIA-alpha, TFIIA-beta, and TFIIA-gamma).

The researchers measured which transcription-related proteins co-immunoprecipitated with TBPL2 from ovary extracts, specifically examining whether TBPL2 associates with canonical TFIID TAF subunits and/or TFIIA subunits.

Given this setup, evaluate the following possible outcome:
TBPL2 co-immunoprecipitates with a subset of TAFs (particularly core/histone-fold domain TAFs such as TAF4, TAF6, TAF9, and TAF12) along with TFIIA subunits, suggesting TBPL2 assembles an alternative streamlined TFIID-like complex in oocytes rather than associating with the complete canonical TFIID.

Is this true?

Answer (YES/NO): NO